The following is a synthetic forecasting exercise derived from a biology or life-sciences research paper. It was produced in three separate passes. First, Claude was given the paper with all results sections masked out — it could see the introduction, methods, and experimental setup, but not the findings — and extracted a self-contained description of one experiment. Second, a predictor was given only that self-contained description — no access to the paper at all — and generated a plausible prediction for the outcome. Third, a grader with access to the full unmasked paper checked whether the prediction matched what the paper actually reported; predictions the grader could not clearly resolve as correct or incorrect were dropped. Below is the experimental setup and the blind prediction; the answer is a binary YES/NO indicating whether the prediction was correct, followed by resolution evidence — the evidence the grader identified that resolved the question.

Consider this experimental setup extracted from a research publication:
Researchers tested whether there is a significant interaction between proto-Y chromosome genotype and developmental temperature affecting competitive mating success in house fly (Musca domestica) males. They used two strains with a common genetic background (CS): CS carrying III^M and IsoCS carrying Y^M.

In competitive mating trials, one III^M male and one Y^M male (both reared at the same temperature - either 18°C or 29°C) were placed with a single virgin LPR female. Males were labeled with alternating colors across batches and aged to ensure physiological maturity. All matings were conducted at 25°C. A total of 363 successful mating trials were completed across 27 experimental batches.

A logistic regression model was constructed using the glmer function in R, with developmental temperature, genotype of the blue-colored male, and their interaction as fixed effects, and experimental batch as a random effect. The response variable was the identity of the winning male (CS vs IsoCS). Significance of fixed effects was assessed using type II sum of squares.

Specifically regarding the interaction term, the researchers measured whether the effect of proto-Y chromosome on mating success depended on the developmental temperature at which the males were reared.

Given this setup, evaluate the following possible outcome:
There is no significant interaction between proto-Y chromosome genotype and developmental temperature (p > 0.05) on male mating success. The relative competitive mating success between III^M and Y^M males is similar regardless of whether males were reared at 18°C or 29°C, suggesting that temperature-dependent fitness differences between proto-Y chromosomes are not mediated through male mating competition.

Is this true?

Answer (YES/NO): YES